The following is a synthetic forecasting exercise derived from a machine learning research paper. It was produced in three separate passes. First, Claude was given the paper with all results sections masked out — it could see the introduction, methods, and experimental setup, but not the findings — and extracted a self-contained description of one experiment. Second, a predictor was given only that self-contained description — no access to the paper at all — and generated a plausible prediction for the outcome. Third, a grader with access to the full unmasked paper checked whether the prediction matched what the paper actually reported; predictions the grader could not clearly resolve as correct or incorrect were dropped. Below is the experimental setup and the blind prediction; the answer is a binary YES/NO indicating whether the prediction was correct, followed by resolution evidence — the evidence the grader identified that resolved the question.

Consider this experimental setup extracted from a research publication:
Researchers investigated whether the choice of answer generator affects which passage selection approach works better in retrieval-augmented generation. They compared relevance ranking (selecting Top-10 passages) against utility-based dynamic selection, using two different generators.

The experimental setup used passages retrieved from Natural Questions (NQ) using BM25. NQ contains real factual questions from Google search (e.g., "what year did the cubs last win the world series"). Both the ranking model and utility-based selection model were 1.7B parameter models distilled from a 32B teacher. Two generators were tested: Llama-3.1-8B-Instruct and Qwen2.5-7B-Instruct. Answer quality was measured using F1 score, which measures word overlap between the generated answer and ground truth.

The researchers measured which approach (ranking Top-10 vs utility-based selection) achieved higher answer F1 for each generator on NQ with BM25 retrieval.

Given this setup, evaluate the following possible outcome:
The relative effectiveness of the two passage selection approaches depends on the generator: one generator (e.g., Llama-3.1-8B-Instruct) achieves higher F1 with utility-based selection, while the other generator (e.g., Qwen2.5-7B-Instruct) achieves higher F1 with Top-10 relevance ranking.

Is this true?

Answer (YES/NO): YES